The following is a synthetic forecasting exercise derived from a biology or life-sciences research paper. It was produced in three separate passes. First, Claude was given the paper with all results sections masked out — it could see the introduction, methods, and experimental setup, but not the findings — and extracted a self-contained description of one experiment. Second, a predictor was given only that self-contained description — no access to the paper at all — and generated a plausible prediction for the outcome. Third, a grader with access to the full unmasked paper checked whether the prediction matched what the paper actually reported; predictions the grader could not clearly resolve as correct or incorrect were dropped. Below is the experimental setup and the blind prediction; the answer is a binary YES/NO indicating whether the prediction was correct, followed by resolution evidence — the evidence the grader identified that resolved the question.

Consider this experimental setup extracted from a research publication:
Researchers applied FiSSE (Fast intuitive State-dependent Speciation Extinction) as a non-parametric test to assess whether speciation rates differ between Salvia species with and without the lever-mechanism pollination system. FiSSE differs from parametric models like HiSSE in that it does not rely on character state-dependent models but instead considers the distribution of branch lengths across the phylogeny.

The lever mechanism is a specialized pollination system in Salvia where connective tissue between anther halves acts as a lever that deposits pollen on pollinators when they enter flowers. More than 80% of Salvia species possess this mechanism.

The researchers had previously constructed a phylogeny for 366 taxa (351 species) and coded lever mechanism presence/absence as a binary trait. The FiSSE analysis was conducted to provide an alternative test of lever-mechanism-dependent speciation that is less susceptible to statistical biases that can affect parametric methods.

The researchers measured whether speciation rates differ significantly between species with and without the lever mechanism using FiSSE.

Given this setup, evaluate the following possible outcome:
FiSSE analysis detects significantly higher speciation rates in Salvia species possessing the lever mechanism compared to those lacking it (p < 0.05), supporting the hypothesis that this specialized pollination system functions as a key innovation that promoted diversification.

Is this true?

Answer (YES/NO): NO